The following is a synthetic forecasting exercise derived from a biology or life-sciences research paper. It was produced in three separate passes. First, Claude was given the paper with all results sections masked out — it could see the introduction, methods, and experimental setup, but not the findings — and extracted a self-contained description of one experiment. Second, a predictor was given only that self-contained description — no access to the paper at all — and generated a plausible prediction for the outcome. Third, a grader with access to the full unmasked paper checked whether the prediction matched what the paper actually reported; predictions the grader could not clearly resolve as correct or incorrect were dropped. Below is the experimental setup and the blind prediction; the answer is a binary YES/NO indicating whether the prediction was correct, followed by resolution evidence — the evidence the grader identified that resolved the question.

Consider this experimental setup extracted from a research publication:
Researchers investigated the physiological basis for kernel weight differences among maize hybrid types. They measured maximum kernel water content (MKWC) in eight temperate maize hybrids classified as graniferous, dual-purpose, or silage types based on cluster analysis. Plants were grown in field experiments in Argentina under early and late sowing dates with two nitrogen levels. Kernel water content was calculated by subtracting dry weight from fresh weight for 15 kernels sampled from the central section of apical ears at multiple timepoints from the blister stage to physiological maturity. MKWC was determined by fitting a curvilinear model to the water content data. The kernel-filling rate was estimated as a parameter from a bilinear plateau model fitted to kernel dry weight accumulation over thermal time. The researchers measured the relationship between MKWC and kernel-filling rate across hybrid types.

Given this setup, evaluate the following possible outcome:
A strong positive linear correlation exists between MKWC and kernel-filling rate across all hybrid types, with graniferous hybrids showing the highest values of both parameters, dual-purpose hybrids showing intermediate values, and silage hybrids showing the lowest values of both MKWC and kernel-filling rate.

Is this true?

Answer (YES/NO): NO